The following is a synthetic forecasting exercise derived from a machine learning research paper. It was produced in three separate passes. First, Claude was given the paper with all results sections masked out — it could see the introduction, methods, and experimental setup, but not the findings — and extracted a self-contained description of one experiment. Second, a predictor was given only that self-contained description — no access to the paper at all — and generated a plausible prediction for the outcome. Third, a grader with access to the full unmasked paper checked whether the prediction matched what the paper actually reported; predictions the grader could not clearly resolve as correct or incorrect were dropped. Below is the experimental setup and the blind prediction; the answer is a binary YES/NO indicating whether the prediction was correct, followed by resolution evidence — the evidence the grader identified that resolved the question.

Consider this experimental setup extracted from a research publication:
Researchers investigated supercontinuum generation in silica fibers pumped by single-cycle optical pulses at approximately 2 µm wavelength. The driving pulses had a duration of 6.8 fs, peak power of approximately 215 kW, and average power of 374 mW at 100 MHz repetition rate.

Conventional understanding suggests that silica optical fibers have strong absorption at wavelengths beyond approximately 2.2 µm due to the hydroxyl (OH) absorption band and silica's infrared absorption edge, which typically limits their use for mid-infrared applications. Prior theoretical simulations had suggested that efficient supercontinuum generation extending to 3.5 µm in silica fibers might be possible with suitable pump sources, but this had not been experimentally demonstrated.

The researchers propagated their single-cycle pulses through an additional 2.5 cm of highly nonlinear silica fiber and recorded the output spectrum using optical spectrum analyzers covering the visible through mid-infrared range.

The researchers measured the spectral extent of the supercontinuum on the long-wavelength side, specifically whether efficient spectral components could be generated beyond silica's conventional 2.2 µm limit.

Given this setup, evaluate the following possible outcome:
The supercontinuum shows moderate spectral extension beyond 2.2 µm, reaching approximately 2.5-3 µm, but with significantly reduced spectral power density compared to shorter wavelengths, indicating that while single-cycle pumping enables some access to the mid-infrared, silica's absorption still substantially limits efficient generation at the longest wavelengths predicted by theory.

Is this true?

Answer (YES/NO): NO